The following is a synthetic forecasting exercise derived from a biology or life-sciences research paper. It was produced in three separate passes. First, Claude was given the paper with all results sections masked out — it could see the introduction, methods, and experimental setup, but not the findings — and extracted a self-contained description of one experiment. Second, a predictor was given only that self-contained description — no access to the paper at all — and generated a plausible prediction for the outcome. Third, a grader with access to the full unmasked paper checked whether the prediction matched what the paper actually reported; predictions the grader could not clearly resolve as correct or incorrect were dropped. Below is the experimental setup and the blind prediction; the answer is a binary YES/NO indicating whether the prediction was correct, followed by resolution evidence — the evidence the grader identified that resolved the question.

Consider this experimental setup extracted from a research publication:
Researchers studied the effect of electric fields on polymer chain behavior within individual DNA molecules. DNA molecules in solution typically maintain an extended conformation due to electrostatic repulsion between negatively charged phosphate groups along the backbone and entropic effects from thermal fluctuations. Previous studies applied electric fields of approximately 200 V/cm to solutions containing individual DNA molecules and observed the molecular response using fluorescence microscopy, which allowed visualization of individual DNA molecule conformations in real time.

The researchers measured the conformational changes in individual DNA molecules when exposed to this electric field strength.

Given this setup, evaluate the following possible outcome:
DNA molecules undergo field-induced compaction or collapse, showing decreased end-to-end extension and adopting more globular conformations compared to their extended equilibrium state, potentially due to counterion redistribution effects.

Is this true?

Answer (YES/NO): YES